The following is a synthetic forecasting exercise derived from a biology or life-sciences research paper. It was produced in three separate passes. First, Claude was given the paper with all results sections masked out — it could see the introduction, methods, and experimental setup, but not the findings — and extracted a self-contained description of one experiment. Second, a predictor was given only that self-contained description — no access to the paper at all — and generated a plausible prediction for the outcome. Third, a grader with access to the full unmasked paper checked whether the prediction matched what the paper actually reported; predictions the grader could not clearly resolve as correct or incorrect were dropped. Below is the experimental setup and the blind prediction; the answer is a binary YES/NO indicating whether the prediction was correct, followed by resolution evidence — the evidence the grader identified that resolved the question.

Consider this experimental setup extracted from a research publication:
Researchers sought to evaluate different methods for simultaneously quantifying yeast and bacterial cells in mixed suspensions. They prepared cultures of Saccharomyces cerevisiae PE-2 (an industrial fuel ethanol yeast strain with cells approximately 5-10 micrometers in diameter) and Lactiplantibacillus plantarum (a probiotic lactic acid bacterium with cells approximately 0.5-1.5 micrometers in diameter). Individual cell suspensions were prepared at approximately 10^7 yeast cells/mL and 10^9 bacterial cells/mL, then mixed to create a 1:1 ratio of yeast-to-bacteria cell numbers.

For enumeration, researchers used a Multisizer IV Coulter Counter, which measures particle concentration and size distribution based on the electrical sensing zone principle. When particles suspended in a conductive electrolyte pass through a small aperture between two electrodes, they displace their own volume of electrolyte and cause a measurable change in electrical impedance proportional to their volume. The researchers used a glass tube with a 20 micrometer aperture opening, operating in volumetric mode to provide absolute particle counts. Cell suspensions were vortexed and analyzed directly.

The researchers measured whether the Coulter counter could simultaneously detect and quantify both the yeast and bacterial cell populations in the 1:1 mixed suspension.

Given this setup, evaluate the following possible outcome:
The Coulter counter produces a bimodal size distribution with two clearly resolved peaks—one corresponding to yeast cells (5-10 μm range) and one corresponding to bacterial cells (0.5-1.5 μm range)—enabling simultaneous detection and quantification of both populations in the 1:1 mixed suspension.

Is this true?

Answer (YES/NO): YES